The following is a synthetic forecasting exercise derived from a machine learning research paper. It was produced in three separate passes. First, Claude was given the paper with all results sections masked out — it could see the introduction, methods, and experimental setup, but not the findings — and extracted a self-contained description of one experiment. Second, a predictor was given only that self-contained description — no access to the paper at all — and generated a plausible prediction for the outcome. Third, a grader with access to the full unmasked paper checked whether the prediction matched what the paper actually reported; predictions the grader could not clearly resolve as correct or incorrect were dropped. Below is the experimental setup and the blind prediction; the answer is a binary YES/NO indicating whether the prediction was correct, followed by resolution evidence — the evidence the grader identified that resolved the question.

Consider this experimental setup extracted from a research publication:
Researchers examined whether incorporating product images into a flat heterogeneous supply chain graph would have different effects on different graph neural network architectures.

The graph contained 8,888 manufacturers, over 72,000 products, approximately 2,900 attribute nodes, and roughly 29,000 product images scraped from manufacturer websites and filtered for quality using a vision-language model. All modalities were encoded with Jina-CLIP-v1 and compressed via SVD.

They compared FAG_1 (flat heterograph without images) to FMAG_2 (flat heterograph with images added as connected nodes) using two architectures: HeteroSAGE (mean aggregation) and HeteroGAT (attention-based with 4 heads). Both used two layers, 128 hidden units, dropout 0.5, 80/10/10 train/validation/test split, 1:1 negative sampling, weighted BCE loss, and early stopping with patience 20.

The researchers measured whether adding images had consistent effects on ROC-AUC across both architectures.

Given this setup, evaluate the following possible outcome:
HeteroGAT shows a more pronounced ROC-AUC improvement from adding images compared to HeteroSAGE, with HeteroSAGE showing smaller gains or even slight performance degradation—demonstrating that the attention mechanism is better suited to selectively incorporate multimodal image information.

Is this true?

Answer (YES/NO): NO